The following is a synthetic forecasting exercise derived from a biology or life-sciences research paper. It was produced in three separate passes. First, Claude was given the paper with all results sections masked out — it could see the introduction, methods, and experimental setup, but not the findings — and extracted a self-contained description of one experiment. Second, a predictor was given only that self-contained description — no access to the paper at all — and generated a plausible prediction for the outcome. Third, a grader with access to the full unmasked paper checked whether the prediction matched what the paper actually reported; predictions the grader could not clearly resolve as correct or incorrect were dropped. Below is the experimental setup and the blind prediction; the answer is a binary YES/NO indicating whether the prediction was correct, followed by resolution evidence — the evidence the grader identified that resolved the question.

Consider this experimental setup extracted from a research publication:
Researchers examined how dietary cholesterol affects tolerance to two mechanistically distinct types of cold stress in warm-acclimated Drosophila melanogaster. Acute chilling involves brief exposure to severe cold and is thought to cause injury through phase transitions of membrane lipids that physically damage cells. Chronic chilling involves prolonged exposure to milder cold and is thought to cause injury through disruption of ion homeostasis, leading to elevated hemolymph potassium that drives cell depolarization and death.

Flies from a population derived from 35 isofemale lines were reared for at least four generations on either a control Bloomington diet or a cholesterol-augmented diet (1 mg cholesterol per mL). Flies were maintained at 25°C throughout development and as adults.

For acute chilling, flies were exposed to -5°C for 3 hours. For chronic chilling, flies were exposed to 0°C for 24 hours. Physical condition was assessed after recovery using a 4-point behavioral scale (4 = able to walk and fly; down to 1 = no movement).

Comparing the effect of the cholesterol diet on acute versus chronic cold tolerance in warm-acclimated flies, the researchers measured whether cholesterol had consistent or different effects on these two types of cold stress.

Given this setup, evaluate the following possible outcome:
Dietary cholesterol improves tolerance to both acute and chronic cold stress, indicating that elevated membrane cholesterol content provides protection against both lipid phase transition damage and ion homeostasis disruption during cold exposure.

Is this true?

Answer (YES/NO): NO